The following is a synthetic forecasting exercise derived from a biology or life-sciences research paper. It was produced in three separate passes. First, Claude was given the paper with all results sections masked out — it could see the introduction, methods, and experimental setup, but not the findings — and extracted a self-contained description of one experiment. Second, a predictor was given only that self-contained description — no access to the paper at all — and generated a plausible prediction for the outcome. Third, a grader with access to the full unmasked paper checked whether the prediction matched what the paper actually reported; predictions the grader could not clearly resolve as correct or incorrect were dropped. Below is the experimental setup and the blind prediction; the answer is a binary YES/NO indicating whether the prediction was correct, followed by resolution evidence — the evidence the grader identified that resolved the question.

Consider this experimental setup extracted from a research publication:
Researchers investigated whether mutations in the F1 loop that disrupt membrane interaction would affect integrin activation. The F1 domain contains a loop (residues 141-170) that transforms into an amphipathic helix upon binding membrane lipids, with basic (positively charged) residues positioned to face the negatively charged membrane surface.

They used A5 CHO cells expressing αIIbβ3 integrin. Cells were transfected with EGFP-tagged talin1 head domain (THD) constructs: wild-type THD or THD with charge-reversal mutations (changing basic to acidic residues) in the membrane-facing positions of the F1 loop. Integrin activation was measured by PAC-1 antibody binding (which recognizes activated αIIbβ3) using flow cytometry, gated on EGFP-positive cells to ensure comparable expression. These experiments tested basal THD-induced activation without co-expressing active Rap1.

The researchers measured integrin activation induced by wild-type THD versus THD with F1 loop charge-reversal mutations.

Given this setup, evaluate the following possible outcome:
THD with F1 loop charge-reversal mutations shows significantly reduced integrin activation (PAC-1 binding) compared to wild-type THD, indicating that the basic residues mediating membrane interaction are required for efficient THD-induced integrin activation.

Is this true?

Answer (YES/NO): YES